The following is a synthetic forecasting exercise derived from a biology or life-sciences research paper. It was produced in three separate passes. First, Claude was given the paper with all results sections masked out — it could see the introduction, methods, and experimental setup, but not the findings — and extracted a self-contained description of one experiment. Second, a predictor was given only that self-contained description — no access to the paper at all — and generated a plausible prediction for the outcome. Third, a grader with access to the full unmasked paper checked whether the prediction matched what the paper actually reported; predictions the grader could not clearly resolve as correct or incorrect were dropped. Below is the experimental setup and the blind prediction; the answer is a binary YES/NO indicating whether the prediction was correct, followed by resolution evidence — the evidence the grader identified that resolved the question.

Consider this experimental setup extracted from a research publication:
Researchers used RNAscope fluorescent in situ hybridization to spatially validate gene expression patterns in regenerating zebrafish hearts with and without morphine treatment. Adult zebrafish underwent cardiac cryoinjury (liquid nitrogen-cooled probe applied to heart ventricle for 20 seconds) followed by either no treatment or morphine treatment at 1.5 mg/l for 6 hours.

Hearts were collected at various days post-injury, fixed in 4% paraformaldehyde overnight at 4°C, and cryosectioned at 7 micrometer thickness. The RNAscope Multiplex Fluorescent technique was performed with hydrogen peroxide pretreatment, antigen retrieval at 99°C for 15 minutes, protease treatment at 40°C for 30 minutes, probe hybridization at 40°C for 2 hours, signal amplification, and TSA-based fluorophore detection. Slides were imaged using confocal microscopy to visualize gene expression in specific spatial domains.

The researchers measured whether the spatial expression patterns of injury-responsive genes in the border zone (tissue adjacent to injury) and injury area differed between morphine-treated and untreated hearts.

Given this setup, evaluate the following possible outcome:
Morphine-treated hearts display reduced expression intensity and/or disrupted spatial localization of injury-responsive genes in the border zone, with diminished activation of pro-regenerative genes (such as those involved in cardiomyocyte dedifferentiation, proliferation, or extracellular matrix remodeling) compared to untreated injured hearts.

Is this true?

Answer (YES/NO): NO